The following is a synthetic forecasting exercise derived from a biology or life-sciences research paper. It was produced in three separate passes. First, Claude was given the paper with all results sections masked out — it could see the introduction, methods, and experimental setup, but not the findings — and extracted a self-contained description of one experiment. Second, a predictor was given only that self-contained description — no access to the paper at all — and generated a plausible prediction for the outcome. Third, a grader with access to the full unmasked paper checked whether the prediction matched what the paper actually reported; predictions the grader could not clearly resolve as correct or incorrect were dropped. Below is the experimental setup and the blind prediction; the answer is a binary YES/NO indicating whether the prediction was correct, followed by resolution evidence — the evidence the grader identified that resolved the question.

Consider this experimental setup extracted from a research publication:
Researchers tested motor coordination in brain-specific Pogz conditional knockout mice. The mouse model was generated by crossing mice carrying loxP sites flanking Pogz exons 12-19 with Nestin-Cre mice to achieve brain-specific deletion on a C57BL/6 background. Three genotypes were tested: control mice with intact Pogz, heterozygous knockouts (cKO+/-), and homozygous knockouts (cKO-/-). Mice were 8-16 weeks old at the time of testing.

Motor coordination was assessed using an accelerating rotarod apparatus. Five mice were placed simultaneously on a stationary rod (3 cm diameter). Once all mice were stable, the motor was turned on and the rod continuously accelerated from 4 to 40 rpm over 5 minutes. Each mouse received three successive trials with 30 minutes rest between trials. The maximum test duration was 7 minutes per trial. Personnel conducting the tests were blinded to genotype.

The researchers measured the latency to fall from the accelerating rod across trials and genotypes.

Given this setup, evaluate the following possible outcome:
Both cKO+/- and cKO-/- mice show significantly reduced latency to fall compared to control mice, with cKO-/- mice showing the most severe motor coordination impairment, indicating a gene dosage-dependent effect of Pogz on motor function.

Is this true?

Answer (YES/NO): NO